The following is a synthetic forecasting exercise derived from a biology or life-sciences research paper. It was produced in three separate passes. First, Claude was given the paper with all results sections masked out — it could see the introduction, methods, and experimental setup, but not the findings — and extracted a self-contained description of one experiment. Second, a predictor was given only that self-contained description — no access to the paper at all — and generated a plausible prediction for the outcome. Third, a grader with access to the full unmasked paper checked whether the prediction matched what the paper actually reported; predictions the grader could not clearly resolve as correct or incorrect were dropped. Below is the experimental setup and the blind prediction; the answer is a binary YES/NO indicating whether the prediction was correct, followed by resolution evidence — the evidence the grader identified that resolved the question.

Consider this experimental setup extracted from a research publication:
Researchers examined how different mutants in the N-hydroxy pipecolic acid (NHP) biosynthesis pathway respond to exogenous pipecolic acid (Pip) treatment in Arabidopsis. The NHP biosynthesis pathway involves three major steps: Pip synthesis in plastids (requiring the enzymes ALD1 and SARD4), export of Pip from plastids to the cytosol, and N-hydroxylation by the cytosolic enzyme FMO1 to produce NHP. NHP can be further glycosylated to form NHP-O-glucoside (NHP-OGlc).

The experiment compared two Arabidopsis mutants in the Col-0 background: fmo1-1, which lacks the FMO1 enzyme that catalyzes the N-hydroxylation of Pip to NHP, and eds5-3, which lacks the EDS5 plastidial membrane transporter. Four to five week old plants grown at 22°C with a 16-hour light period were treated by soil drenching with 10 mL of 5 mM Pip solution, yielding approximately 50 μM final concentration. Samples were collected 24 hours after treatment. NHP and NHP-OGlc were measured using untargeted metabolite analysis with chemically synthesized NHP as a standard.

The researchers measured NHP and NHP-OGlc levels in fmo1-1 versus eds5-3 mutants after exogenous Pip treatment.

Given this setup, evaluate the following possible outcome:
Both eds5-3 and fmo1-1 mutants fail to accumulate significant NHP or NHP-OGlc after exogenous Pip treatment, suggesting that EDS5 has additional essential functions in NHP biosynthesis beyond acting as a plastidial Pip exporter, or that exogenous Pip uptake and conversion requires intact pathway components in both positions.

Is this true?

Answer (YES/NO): NO